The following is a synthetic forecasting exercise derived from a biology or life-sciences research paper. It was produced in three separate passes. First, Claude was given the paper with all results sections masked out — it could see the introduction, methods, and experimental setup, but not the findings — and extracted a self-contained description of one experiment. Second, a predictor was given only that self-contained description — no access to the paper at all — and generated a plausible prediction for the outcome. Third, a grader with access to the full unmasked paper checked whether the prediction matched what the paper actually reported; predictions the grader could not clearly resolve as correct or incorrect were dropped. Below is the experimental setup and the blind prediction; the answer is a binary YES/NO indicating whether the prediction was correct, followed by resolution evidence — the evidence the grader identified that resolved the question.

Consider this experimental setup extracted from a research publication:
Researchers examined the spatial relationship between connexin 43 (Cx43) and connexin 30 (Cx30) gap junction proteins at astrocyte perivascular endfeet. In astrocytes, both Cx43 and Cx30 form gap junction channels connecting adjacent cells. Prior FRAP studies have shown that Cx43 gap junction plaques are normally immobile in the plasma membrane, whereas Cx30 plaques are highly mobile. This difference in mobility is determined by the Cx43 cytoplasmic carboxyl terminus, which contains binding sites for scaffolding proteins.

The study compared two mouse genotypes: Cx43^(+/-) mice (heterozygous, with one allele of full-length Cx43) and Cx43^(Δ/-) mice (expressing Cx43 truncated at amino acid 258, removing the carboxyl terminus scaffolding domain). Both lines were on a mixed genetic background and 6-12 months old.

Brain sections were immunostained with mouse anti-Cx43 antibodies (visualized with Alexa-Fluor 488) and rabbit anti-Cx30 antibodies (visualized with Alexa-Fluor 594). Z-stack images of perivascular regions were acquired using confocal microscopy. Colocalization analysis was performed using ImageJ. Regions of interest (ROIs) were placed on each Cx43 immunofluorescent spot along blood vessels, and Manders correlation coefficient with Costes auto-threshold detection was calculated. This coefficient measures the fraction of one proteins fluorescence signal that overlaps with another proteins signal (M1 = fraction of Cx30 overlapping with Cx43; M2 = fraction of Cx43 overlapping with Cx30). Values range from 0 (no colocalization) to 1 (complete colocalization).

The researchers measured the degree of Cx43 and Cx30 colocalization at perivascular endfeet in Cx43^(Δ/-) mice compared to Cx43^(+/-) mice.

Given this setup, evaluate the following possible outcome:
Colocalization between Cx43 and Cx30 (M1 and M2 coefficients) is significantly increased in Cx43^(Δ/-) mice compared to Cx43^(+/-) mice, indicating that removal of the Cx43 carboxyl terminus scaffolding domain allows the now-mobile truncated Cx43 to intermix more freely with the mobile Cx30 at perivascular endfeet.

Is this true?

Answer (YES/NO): YES